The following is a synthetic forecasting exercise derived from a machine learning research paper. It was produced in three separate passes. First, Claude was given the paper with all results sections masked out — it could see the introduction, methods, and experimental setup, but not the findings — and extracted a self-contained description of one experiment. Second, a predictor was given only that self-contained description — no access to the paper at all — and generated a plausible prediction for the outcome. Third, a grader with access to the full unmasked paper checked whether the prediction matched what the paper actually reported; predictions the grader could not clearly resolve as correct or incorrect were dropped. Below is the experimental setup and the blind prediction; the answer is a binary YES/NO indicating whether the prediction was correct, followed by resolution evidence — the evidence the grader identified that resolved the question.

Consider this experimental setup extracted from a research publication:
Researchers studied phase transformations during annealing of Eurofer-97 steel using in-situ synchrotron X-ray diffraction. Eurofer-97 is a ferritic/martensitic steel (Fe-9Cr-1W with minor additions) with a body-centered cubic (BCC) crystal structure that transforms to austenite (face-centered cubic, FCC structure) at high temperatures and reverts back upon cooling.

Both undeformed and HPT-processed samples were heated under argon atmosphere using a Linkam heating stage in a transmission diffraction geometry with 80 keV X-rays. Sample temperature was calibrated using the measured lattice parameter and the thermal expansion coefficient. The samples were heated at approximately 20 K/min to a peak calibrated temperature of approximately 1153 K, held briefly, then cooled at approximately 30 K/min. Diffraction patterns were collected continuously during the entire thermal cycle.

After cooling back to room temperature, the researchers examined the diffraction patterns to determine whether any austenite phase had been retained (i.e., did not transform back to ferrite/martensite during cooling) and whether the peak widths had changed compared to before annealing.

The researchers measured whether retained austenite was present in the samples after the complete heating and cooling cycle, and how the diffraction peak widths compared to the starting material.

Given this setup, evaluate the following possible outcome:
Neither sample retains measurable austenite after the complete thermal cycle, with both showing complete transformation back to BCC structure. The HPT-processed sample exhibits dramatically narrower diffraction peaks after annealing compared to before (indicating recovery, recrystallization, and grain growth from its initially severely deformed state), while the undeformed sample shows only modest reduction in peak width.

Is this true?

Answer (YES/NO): NO